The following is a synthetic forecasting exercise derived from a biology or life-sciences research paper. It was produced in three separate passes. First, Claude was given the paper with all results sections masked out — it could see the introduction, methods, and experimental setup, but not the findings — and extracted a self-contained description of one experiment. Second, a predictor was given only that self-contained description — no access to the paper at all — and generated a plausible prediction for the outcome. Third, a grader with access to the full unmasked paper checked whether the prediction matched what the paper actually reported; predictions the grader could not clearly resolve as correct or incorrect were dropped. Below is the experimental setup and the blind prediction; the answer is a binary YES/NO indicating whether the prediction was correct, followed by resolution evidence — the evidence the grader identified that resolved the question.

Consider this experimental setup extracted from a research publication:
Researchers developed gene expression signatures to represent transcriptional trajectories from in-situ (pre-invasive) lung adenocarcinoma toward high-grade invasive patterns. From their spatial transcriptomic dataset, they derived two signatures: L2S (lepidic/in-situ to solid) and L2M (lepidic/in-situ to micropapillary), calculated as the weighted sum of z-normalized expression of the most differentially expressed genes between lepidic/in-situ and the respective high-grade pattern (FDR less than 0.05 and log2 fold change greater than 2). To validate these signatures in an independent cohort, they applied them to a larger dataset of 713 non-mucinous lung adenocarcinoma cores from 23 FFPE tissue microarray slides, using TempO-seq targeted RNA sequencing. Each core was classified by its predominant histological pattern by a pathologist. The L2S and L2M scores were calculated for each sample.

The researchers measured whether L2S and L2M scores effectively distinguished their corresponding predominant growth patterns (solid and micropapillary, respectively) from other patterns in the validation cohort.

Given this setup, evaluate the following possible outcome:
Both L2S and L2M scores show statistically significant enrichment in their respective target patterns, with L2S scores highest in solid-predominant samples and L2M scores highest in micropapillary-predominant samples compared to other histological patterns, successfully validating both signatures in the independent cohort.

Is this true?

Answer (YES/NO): YES